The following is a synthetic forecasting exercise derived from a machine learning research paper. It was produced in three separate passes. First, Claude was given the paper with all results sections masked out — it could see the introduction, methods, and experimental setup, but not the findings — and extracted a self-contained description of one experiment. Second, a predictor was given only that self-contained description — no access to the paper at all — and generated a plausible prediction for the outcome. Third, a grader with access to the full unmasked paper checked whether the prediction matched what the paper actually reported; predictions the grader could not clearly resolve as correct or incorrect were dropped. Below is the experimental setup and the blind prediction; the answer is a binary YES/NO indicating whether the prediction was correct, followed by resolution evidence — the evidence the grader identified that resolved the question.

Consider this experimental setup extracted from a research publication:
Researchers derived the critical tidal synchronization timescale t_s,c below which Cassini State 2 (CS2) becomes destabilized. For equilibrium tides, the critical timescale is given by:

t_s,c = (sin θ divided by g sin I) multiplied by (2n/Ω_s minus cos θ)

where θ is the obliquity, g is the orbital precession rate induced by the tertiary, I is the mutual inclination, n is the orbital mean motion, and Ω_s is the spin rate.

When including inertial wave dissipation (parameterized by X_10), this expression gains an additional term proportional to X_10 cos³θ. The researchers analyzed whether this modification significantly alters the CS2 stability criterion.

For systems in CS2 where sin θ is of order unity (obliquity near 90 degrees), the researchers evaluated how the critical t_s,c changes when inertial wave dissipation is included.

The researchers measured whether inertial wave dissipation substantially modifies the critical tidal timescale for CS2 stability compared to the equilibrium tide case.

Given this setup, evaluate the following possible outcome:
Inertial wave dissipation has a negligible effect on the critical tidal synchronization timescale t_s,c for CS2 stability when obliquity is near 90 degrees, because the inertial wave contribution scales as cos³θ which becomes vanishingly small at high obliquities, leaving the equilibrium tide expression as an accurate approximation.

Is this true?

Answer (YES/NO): YES